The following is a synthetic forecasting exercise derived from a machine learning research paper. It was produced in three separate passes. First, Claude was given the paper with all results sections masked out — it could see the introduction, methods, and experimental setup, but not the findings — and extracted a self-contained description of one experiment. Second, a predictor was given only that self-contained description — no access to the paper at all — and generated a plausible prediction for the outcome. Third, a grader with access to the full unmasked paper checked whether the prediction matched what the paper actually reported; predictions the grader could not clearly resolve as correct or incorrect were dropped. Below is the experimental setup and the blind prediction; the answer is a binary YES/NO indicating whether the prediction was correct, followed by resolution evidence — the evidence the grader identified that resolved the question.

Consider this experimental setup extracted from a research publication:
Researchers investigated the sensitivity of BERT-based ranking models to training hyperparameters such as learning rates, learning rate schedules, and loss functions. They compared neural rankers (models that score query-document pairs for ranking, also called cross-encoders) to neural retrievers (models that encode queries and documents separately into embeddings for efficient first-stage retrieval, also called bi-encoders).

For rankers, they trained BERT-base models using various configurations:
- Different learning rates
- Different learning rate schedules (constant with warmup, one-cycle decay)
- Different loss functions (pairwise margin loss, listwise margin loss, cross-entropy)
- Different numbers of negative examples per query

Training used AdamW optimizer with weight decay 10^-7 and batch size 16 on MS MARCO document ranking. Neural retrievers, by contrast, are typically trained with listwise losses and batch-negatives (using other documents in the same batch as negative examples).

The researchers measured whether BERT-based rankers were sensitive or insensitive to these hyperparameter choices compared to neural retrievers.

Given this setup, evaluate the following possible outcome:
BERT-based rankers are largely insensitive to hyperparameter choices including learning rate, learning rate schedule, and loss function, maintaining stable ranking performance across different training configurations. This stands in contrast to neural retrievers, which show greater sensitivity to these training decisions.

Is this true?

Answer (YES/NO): YES